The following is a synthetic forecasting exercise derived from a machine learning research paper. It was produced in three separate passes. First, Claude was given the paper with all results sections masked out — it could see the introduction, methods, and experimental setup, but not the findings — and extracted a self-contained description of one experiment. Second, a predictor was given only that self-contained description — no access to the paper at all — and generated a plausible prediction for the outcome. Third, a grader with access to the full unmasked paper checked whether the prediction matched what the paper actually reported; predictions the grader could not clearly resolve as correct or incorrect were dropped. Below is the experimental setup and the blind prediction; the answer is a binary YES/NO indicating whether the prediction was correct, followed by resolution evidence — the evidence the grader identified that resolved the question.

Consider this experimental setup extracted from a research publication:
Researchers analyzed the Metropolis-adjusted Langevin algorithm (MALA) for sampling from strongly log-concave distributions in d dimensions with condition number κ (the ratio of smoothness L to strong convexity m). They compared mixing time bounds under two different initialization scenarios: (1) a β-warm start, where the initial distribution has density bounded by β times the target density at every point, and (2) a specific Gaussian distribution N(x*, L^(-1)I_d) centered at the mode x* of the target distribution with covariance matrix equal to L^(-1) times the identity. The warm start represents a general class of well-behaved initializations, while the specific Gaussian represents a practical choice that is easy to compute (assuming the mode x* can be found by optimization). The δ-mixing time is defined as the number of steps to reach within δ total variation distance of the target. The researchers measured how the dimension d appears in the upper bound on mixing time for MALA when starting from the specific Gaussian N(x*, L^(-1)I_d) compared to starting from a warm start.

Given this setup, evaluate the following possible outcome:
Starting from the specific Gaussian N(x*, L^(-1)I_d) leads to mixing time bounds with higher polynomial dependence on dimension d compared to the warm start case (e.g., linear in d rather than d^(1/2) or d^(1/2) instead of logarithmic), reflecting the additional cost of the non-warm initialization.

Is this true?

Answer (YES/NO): YES